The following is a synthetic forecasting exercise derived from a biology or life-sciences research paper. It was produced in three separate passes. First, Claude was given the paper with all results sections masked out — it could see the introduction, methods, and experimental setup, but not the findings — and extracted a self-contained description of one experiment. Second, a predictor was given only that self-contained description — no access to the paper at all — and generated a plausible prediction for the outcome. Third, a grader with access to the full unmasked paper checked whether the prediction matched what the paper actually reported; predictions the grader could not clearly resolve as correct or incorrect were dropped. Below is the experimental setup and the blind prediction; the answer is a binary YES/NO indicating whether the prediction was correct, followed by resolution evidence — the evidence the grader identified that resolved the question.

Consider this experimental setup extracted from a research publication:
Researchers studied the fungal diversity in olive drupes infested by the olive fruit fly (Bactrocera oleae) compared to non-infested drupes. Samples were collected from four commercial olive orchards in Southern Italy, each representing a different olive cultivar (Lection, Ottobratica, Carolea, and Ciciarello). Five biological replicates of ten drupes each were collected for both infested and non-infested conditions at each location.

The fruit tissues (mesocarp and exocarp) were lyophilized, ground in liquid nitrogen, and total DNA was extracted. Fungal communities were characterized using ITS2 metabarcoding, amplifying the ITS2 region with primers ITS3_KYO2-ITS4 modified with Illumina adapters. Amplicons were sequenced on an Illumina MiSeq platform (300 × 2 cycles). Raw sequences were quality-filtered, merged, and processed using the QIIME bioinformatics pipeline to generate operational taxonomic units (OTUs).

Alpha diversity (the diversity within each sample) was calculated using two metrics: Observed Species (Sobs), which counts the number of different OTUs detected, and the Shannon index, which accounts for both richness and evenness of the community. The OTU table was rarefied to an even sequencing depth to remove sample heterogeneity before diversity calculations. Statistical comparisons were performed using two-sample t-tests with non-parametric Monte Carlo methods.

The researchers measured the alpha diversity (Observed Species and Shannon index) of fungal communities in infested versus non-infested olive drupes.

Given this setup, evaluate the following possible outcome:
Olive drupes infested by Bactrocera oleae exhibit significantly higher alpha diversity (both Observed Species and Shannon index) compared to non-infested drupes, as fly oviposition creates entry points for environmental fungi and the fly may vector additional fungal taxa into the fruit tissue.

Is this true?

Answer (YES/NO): NO